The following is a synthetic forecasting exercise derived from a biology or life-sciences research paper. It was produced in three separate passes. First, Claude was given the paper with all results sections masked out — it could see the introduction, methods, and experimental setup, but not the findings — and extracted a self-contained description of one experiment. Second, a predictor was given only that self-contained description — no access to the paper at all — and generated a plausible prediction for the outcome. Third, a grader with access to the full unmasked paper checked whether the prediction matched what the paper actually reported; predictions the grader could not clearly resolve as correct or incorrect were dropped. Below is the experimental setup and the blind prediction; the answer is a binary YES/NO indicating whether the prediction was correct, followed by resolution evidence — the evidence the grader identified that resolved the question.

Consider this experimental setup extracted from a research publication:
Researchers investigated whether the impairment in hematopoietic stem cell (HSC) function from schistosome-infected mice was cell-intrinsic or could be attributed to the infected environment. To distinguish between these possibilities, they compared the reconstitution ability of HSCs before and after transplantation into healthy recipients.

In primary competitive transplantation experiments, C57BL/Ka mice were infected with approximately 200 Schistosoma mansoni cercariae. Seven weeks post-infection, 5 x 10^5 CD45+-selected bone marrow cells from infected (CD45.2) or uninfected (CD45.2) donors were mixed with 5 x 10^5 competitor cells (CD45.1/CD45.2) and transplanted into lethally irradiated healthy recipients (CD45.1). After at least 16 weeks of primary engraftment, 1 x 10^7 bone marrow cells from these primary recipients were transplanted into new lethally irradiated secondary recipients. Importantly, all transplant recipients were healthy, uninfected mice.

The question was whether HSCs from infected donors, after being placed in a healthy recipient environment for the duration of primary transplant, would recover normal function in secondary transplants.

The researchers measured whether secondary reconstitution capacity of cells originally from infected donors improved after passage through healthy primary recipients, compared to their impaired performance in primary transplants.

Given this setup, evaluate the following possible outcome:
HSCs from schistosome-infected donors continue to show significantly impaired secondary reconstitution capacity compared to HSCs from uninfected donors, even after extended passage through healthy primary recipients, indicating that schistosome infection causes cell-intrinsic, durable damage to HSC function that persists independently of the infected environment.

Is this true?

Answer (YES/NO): YES